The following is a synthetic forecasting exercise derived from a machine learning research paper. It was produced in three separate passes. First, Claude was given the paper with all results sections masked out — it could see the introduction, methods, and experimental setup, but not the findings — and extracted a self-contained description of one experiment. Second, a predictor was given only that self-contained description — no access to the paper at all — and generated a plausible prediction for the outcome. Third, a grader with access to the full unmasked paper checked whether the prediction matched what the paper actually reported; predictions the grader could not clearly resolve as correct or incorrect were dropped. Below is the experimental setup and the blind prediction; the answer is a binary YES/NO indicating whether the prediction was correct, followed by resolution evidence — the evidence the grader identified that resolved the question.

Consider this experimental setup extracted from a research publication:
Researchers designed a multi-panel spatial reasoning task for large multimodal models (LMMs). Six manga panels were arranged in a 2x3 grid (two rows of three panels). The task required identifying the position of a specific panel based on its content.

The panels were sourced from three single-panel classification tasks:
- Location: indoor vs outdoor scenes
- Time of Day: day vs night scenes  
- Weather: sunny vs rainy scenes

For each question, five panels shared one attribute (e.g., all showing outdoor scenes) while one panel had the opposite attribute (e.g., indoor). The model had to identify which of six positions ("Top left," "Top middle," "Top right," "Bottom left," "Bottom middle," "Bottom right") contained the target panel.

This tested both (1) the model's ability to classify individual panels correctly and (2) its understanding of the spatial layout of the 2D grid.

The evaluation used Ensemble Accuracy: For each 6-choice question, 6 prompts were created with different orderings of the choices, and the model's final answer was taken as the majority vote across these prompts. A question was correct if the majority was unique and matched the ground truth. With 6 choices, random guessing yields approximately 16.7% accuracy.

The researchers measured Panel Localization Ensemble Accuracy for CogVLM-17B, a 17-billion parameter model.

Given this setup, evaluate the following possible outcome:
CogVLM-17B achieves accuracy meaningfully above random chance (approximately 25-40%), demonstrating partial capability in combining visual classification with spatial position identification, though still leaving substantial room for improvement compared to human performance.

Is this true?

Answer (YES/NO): YES